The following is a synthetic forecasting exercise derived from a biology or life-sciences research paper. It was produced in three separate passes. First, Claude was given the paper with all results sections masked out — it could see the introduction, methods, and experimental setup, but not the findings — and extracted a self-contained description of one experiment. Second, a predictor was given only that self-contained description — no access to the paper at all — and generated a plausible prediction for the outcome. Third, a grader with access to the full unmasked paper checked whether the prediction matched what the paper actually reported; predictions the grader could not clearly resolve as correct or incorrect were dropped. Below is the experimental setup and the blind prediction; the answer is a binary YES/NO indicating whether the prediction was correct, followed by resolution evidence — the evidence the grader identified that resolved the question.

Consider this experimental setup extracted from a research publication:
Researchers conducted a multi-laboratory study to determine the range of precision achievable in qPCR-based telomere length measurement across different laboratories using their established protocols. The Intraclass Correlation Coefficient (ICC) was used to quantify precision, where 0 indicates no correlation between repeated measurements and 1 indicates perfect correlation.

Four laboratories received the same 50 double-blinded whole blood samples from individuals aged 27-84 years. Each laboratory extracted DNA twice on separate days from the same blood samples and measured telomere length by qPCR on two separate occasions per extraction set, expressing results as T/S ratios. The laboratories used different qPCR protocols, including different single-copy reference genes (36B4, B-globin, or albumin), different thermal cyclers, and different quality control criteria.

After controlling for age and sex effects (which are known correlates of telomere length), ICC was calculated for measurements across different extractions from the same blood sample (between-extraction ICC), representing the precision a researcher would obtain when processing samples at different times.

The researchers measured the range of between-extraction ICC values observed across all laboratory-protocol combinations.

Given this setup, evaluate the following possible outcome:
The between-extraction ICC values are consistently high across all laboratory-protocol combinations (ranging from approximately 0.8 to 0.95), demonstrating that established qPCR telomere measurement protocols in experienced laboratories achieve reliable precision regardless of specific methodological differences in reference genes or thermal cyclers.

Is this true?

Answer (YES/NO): NO